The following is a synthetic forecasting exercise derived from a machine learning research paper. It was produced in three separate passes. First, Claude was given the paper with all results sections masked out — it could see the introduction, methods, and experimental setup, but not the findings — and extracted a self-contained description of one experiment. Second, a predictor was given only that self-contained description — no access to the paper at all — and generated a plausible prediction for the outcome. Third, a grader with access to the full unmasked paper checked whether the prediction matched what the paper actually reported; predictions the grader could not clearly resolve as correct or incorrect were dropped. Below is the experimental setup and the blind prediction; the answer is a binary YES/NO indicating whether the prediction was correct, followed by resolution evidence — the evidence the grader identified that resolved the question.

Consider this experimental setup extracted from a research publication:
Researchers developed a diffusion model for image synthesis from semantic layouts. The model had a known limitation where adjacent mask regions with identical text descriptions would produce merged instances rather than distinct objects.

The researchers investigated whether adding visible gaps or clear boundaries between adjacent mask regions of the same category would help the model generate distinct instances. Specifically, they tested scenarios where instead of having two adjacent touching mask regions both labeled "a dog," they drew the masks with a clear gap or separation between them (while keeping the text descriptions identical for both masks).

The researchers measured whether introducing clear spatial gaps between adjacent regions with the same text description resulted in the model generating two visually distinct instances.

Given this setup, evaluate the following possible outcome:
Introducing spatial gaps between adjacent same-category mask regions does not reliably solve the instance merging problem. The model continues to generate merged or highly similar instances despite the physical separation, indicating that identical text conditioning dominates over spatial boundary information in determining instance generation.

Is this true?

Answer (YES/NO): NO